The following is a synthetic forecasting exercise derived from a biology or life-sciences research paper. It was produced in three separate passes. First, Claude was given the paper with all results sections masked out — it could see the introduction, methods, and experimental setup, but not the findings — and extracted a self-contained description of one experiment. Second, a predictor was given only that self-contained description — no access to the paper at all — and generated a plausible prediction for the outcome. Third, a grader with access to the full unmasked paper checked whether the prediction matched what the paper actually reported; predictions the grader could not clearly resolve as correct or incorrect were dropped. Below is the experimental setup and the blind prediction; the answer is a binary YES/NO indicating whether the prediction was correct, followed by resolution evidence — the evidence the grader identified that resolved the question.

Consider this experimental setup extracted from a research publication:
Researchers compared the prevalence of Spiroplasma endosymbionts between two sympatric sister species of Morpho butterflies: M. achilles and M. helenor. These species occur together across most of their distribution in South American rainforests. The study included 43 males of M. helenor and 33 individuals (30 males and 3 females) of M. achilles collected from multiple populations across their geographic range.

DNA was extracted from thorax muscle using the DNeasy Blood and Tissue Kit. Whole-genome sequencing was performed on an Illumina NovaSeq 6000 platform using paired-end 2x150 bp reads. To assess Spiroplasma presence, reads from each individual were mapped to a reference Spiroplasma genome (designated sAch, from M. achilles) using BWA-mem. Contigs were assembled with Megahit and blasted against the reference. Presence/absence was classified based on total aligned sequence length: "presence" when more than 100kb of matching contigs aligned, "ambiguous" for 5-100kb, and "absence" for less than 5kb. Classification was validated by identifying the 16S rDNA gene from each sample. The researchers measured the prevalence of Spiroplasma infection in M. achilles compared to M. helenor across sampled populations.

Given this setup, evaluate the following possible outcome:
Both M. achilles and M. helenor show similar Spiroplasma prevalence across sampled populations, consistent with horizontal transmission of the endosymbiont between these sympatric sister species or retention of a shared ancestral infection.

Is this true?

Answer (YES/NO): NO